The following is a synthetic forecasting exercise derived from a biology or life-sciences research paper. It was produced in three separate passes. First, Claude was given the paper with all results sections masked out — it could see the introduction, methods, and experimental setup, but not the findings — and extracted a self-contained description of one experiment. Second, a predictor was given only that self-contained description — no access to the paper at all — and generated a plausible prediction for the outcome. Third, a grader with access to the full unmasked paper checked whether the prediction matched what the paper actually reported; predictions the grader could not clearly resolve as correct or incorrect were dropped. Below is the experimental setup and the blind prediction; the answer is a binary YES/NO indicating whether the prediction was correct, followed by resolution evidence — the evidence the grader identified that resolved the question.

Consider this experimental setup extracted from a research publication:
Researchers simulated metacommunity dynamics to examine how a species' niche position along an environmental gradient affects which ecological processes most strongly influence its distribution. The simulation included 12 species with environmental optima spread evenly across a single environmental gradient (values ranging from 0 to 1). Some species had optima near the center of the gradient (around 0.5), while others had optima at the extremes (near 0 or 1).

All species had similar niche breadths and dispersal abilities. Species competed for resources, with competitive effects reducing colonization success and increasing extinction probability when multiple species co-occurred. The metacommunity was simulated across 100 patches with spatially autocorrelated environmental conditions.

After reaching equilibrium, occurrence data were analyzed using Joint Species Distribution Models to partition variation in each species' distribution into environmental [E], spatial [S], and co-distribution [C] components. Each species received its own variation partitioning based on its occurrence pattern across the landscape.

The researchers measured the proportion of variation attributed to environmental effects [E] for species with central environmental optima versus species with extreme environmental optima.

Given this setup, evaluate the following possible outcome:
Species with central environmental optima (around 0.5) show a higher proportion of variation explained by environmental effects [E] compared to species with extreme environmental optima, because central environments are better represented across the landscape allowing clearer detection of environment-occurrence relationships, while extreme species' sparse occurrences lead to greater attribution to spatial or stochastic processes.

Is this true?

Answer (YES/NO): NO